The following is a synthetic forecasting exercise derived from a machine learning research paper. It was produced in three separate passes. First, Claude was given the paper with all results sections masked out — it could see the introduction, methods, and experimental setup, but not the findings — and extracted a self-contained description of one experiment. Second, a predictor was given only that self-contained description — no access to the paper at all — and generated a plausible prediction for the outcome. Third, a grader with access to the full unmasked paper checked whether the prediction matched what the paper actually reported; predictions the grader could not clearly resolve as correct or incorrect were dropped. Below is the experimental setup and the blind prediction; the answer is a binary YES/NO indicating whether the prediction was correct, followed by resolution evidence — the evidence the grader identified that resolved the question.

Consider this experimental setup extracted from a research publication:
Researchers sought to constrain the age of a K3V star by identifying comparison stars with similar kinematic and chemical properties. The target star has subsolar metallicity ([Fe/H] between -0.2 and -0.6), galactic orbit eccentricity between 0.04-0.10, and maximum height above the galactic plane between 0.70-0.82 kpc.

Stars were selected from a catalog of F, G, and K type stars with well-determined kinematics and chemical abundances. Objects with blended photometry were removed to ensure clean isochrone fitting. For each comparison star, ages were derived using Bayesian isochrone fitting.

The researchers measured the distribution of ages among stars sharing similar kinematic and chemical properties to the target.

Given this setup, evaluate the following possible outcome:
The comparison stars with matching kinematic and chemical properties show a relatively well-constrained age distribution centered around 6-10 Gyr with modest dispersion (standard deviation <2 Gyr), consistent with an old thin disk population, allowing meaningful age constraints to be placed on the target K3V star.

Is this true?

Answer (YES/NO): NO